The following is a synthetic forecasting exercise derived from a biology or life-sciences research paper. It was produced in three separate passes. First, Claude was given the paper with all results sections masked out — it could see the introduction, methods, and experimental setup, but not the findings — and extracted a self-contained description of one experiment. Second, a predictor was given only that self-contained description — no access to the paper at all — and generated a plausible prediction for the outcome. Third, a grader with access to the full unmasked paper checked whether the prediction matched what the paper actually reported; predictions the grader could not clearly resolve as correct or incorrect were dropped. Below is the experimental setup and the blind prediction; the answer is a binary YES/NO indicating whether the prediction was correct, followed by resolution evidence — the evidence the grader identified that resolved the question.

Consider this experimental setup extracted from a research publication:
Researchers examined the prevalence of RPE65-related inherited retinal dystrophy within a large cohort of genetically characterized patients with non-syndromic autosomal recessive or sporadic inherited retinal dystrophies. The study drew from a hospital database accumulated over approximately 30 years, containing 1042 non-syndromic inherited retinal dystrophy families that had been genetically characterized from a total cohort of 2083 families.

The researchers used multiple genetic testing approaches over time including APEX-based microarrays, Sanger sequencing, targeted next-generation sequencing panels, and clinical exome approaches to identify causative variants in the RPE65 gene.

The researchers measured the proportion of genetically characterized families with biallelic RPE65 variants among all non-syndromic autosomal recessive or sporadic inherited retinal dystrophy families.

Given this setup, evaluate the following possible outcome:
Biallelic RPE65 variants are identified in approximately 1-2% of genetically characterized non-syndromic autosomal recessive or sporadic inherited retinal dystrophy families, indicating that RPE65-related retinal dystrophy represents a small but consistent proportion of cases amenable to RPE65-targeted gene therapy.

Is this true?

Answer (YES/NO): NO